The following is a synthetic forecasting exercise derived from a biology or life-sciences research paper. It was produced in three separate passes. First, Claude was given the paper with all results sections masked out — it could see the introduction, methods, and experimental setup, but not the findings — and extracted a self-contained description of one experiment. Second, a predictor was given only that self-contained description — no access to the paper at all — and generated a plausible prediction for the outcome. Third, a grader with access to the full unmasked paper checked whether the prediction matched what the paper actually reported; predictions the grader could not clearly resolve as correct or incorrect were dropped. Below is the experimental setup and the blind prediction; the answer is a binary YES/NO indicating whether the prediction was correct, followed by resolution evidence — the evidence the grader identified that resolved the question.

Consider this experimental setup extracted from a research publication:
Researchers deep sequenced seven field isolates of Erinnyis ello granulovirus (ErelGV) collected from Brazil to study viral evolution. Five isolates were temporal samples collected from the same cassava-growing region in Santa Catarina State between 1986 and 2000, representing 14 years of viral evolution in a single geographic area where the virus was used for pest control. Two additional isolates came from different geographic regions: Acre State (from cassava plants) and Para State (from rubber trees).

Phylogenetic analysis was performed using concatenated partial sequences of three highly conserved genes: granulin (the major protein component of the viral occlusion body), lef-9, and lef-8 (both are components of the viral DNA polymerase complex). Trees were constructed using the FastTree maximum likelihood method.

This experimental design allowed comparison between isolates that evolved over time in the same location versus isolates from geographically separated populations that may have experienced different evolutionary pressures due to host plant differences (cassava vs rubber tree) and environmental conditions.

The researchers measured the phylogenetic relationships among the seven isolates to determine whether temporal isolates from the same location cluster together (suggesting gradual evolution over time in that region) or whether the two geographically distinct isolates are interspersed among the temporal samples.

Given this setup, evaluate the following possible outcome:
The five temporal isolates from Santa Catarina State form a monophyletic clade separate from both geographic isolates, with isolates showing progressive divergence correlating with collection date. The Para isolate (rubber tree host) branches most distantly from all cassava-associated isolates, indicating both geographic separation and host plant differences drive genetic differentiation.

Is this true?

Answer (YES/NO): NO